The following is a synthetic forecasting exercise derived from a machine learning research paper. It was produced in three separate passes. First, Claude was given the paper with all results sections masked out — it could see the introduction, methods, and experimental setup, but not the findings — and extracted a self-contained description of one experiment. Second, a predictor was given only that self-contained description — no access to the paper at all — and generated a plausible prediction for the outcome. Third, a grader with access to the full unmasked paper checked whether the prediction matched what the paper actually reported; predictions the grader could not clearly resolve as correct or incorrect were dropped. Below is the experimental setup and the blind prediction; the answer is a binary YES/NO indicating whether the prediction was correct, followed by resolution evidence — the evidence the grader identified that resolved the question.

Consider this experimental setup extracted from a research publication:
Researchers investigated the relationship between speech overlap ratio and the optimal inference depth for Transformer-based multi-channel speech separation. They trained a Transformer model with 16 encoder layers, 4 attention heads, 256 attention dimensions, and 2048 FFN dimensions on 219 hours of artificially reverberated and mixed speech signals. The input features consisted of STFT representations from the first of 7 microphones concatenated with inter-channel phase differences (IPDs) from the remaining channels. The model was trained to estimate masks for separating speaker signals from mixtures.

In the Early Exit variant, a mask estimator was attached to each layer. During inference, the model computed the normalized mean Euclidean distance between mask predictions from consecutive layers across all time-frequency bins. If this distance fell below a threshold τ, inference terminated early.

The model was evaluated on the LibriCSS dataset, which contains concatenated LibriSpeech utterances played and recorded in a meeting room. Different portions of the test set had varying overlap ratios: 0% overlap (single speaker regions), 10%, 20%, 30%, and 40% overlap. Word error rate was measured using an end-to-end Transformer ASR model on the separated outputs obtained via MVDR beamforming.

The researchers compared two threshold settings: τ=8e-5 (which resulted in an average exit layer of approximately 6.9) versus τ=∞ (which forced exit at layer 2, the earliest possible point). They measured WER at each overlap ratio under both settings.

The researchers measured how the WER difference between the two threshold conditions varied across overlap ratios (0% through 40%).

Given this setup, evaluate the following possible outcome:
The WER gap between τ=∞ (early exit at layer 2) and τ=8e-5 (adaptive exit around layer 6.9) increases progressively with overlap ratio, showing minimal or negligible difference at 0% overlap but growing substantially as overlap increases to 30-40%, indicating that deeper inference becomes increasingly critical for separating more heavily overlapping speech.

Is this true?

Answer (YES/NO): YES